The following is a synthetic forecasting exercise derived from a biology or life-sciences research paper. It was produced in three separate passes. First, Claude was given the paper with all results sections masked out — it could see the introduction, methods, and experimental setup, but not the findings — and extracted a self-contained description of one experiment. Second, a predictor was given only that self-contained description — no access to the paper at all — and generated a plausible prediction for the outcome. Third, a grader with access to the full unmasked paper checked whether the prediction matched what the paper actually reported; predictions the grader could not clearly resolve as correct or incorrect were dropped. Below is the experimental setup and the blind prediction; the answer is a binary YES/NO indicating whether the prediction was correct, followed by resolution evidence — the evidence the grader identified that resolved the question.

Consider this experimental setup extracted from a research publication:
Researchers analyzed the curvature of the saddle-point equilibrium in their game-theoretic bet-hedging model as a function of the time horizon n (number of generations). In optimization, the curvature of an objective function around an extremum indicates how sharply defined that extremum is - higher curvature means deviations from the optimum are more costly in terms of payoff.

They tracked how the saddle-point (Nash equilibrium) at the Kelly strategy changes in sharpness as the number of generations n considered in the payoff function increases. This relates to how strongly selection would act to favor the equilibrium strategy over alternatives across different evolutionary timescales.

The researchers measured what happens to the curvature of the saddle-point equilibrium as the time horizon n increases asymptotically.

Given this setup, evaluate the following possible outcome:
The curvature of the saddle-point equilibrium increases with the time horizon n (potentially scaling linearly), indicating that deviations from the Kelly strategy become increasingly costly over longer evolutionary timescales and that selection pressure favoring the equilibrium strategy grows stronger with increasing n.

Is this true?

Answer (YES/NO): NO